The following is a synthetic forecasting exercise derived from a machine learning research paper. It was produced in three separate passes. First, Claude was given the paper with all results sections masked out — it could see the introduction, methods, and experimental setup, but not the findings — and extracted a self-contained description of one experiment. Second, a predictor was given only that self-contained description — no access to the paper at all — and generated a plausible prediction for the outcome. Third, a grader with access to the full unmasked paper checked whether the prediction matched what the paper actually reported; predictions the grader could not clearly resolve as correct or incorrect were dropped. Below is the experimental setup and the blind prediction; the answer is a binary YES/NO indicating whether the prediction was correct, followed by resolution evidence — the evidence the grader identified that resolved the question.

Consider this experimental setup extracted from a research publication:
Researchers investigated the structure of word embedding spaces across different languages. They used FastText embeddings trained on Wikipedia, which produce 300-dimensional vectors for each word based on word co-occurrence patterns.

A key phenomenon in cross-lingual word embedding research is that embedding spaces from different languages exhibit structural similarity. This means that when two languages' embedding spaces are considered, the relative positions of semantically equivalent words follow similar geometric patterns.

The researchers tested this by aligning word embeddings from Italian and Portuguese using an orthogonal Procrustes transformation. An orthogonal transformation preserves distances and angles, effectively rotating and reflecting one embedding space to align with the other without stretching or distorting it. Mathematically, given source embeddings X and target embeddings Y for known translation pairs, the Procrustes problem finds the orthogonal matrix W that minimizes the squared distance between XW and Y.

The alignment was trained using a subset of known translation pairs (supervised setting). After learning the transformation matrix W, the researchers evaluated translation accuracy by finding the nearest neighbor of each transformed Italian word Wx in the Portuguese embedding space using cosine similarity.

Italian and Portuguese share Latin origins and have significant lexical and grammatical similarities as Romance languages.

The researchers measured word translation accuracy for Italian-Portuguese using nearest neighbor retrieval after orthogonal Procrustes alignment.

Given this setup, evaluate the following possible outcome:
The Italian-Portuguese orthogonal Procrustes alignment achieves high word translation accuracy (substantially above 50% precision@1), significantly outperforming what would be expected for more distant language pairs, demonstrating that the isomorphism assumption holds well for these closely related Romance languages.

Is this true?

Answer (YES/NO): YES